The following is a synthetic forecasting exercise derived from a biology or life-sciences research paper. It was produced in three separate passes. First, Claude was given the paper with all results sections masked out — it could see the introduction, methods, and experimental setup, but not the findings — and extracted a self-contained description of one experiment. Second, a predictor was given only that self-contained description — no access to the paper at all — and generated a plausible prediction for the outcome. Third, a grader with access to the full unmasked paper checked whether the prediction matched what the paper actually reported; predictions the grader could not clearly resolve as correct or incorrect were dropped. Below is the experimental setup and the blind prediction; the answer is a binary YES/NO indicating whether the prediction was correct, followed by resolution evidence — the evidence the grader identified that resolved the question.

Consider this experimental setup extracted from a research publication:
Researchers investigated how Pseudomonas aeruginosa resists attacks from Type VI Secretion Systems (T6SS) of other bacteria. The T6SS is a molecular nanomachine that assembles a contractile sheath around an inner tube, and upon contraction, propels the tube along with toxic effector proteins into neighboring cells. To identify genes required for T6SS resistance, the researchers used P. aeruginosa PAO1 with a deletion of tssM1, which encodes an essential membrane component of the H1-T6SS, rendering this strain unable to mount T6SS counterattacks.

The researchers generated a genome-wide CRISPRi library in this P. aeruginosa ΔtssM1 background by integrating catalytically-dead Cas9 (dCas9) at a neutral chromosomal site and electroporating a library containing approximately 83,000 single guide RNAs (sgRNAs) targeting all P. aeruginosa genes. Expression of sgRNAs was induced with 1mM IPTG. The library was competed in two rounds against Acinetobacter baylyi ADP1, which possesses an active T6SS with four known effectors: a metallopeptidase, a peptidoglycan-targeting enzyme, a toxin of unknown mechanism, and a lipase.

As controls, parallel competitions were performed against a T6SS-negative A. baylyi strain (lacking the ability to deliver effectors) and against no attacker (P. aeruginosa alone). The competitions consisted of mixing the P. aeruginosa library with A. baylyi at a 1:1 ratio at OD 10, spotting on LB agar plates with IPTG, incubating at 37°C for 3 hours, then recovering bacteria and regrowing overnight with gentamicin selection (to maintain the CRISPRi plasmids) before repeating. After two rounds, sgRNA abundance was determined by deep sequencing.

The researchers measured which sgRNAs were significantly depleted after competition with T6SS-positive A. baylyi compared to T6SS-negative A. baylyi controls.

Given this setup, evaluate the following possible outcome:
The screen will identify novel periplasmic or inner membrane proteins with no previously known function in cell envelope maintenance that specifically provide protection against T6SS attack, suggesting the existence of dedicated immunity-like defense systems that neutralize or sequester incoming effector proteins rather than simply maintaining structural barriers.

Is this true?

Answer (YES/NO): NO